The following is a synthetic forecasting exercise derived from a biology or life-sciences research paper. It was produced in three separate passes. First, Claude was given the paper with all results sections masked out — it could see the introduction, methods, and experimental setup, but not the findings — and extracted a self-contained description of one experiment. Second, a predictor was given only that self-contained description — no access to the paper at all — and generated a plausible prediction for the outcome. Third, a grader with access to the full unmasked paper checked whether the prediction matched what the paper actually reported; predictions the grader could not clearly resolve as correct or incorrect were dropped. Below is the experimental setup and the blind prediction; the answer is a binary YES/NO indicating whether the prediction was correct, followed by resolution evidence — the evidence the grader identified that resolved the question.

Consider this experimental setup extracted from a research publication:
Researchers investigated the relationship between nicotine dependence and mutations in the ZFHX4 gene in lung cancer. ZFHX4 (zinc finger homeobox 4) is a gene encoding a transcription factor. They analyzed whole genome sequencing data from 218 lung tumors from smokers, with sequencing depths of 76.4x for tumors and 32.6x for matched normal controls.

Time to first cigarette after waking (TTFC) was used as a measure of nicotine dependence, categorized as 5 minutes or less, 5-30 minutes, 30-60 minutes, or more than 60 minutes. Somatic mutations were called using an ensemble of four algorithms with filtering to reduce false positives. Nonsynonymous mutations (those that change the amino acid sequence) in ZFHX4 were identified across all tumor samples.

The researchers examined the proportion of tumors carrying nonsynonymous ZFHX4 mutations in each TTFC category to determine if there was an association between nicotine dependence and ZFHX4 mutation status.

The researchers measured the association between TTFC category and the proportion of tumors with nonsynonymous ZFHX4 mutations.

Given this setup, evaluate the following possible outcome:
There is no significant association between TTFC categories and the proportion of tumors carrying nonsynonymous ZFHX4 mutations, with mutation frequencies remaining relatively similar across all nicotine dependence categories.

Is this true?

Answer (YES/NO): NO